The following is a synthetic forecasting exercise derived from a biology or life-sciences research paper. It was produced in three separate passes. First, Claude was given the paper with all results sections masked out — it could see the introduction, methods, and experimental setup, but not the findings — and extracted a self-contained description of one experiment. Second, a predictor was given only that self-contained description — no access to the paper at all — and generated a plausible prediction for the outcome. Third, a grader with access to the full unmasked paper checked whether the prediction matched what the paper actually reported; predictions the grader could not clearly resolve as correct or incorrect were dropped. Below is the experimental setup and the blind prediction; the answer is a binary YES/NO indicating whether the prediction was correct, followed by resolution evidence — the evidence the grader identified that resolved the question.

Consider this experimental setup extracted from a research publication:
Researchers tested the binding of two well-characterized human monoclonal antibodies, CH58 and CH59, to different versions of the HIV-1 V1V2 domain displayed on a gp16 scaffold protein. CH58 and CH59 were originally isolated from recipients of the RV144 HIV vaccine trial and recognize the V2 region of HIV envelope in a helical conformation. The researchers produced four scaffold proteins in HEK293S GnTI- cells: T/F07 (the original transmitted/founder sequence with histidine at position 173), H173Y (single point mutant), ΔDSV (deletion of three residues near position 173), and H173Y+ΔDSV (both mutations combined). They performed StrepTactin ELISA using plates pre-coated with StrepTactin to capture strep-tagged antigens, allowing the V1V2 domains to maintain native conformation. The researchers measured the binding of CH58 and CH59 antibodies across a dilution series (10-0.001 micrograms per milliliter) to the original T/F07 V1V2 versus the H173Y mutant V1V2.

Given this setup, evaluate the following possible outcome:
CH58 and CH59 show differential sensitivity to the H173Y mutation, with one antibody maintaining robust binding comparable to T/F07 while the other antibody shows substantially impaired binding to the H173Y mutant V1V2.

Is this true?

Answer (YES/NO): NO